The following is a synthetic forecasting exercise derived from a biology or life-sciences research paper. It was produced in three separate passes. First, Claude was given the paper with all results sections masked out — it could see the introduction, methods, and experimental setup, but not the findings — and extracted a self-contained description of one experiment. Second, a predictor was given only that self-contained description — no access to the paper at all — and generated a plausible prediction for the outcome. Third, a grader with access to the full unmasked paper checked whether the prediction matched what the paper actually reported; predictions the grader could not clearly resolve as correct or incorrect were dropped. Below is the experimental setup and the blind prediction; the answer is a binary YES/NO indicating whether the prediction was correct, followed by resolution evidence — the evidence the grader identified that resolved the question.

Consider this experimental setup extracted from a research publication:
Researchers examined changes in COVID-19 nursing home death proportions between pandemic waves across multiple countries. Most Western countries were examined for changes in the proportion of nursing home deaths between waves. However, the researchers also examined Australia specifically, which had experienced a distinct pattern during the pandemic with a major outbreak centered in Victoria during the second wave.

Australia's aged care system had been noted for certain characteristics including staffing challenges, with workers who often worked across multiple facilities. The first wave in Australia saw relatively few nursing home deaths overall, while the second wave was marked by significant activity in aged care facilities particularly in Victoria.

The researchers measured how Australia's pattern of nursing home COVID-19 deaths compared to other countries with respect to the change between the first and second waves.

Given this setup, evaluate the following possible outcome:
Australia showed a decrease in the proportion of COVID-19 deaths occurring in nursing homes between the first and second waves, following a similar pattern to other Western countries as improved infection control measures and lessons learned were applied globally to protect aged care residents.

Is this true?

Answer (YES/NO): NO